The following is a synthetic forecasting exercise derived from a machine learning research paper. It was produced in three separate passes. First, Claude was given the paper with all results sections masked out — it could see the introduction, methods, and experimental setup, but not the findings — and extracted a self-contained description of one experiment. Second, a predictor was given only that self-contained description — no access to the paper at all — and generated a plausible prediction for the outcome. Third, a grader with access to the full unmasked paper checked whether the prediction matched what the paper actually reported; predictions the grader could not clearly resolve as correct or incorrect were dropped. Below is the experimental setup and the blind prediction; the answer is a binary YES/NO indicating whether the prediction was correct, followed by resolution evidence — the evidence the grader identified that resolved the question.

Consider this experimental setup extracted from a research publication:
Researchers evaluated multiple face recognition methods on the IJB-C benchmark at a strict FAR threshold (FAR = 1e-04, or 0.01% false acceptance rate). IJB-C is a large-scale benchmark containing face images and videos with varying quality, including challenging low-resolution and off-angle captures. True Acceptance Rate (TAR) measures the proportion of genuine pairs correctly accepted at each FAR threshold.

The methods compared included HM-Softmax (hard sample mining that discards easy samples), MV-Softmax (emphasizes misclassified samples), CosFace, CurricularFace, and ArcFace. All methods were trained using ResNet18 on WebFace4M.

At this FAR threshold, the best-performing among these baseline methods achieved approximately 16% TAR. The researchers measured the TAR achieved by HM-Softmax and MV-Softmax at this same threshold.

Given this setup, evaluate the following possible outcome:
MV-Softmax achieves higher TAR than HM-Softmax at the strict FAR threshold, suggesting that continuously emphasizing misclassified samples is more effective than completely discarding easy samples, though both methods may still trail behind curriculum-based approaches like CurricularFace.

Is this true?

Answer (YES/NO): YES